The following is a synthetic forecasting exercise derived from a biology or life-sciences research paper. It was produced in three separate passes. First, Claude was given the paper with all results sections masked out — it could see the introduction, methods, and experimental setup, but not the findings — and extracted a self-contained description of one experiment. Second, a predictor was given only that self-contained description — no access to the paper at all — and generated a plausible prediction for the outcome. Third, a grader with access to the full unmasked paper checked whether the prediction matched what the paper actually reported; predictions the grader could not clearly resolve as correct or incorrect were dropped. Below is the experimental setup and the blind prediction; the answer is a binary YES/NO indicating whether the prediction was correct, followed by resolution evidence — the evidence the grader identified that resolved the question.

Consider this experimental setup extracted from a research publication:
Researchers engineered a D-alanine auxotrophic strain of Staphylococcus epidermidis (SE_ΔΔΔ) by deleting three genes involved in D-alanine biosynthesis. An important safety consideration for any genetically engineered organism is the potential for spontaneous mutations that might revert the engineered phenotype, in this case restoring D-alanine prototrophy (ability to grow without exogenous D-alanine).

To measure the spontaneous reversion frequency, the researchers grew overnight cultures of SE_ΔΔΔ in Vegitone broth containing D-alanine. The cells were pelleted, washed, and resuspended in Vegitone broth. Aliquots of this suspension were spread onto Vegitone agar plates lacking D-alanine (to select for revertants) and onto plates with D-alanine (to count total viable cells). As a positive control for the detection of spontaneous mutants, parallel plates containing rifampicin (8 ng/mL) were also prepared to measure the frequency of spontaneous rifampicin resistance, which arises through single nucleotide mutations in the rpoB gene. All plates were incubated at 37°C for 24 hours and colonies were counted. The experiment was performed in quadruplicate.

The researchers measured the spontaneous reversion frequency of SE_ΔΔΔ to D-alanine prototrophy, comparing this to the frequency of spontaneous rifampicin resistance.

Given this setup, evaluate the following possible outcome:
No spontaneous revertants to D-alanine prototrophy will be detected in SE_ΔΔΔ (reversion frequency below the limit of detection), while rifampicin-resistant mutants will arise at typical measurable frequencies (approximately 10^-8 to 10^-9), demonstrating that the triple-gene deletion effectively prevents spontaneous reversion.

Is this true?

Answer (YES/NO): YES